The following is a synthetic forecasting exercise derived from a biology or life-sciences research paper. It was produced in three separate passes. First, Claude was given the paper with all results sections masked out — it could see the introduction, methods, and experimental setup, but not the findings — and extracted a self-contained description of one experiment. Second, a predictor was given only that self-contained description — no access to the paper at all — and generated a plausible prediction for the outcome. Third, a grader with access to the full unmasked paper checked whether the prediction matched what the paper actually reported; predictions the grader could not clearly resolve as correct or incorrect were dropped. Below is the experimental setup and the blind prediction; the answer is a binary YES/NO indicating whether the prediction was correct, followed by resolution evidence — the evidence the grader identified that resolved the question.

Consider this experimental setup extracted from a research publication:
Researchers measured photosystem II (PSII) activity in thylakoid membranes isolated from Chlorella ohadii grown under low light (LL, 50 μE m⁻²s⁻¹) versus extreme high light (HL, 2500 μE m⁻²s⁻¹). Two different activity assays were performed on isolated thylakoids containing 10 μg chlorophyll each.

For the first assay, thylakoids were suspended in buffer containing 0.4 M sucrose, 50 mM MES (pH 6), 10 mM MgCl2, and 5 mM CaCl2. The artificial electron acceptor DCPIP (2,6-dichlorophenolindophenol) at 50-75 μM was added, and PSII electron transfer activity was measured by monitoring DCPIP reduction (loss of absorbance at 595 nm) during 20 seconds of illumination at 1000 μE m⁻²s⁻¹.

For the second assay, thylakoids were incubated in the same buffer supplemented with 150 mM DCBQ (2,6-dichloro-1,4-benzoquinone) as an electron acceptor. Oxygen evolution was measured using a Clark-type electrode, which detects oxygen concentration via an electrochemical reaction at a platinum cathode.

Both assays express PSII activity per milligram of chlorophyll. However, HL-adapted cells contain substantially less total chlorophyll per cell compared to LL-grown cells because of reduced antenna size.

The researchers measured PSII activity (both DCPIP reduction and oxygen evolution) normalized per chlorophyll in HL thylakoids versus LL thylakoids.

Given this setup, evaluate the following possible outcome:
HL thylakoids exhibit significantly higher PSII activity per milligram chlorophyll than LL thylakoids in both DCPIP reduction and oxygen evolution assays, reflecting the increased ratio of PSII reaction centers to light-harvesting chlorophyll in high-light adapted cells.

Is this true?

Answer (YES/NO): YES